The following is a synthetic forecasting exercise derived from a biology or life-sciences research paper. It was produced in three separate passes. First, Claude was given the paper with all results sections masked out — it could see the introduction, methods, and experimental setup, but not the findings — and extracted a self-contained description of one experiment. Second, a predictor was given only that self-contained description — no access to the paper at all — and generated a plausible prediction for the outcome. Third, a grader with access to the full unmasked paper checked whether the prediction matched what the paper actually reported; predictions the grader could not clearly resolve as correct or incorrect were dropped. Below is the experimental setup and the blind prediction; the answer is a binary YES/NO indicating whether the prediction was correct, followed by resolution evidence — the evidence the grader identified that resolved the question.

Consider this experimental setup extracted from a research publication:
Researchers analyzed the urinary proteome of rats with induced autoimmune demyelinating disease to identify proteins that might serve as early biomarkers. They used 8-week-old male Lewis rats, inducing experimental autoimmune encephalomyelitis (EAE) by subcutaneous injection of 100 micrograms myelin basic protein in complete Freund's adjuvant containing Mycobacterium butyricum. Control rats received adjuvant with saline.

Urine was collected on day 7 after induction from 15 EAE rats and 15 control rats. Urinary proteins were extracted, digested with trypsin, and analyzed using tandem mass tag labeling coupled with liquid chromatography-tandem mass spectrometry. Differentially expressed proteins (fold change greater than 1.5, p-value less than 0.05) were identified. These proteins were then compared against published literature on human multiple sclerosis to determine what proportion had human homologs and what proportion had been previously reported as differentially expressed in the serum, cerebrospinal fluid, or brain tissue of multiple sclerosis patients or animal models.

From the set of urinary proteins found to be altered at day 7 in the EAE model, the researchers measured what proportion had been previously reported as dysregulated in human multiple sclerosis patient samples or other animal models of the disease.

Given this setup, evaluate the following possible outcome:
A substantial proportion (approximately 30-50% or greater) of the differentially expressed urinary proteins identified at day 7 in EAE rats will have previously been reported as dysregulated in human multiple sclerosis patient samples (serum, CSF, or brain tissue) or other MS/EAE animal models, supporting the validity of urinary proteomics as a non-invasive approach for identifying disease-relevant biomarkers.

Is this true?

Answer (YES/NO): YES